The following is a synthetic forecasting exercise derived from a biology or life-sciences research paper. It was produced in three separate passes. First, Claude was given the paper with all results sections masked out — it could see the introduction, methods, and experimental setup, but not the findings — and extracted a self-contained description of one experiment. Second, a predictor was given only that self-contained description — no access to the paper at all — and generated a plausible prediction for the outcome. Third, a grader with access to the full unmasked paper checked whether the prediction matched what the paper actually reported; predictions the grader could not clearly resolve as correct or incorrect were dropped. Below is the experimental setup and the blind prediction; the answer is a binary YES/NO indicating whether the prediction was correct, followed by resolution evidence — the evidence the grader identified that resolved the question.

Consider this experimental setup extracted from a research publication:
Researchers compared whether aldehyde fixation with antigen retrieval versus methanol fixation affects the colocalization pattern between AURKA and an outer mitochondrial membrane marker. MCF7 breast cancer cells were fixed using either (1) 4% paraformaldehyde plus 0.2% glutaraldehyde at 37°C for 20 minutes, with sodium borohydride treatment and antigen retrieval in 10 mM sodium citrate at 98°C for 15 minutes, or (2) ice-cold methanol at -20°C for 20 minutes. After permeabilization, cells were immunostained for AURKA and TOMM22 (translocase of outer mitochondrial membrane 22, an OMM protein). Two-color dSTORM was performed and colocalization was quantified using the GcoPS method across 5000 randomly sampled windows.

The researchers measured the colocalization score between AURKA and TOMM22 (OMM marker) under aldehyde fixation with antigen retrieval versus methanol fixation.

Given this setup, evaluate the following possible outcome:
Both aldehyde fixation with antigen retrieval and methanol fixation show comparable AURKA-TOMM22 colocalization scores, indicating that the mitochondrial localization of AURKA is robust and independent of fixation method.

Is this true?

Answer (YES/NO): YES